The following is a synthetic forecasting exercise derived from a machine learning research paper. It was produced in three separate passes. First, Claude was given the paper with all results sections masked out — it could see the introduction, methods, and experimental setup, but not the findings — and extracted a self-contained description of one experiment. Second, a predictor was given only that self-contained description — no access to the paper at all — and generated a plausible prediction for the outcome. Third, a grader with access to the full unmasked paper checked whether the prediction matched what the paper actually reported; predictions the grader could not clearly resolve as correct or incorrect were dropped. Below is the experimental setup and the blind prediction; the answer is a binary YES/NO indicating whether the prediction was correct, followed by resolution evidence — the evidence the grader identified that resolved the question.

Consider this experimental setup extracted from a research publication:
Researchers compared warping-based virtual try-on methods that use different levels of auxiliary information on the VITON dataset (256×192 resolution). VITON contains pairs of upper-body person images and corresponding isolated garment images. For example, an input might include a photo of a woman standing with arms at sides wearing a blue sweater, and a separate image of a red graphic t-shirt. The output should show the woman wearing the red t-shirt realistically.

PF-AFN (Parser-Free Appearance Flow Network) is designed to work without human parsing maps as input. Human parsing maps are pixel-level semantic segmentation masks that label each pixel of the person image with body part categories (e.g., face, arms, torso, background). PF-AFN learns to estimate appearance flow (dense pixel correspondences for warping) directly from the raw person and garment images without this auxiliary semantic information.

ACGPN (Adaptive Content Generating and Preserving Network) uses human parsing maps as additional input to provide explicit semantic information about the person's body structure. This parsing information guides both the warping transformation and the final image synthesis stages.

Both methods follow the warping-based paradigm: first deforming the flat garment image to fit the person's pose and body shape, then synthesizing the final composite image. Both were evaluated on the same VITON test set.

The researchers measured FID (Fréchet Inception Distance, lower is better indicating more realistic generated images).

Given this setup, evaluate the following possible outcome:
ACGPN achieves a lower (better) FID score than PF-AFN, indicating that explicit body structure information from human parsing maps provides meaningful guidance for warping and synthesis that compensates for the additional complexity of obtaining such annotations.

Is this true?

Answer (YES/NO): NO